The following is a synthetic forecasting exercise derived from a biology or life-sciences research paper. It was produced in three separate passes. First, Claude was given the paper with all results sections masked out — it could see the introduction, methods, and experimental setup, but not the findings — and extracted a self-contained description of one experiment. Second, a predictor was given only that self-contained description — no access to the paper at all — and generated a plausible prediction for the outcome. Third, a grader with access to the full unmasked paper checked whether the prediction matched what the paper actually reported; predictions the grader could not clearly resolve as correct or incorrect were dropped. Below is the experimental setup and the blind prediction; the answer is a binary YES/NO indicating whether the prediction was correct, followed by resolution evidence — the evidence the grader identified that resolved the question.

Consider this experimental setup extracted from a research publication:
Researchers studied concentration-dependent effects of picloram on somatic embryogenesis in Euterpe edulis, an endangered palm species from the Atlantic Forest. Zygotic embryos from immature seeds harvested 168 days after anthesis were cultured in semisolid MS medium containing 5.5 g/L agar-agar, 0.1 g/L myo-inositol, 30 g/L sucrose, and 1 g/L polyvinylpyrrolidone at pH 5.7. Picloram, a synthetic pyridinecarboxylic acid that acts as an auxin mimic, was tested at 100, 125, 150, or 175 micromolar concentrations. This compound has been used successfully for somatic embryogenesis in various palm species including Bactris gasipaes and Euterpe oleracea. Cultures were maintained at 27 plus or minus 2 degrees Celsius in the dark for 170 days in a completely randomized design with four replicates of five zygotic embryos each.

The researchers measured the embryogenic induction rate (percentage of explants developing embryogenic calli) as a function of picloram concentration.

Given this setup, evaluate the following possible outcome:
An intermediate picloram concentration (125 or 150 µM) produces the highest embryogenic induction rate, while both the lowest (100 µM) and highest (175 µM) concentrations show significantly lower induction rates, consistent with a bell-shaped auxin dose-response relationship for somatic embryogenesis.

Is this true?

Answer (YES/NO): NO